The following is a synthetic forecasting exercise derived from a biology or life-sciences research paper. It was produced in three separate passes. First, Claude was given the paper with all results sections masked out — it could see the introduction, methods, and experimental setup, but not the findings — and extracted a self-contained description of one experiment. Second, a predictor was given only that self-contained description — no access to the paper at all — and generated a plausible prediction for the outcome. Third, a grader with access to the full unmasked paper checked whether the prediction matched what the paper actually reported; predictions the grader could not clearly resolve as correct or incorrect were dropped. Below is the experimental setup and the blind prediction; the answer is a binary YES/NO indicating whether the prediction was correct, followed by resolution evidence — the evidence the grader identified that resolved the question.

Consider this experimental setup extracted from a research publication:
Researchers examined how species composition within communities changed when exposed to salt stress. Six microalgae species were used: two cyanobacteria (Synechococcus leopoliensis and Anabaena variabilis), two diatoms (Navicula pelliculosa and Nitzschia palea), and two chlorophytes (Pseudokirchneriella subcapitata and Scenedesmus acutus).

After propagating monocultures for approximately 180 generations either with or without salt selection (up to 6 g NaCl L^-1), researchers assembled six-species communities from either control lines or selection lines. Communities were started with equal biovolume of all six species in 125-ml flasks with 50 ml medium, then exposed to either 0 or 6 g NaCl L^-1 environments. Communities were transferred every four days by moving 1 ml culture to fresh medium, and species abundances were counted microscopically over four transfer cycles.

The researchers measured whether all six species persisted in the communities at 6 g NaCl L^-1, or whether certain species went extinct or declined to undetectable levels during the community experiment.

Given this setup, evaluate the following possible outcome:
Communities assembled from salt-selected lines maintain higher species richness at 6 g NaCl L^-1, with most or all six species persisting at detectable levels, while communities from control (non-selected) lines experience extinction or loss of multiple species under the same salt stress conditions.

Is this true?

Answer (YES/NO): NO